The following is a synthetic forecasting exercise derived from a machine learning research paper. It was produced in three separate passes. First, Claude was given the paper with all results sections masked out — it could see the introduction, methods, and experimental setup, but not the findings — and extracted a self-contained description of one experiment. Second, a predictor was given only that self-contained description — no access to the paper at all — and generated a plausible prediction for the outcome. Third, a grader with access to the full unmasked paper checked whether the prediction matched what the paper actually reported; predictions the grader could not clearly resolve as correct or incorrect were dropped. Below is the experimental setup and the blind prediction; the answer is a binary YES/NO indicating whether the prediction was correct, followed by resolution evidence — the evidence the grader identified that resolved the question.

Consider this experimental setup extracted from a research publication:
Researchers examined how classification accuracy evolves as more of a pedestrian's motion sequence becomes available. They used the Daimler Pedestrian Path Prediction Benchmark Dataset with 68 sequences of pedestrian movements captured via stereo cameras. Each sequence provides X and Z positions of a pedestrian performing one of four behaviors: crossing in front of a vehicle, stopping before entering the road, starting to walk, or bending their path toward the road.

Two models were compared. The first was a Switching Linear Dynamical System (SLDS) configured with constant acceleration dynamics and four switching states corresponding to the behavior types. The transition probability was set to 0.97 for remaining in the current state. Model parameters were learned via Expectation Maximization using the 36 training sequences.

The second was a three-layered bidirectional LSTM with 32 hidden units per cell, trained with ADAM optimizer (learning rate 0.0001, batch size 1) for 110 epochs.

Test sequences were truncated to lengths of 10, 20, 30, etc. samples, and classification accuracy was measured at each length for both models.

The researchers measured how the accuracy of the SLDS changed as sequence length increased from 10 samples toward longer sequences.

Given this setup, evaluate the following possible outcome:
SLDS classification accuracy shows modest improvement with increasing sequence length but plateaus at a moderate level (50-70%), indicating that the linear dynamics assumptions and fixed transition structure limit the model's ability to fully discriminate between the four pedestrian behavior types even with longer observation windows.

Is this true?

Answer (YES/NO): NO